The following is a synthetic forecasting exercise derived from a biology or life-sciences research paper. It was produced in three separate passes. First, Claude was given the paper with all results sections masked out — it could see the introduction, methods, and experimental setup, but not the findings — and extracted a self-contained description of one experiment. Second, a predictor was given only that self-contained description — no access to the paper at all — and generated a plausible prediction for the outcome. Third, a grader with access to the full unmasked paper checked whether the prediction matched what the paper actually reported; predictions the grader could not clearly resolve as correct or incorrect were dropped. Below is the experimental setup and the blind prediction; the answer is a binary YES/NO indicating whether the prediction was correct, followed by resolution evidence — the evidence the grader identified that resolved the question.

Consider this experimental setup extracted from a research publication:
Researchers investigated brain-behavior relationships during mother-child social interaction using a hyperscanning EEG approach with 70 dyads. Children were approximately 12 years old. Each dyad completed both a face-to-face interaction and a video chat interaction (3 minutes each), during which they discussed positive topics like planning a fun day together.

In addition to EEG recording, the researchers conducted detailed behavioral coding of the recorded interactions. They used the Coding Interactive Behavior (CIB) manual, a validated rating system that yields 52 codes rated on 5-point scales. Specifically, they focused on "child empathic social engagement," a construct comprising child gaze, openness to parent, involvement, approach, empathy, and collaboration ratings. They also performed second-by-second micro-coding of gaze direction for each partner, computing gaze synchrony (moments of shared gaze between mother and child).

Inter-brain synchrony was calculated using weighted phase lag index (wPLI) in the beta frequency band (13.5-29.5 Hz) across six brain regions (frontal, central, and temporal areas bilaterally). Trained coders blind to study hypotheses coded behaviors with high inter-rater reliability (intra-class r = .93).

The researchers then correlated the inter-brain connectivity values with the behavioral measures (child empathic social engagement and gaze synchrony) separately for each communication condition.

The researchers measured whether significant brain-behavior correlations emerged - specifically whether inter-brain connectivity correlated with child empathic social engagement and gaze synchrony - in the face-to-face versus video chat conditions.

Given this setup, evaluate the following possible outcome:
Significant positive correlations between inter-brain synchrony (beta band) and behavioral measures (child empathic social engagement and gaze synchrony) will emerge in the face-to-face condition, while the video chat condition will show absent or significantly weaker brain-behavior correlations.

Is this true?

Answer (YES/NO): YES